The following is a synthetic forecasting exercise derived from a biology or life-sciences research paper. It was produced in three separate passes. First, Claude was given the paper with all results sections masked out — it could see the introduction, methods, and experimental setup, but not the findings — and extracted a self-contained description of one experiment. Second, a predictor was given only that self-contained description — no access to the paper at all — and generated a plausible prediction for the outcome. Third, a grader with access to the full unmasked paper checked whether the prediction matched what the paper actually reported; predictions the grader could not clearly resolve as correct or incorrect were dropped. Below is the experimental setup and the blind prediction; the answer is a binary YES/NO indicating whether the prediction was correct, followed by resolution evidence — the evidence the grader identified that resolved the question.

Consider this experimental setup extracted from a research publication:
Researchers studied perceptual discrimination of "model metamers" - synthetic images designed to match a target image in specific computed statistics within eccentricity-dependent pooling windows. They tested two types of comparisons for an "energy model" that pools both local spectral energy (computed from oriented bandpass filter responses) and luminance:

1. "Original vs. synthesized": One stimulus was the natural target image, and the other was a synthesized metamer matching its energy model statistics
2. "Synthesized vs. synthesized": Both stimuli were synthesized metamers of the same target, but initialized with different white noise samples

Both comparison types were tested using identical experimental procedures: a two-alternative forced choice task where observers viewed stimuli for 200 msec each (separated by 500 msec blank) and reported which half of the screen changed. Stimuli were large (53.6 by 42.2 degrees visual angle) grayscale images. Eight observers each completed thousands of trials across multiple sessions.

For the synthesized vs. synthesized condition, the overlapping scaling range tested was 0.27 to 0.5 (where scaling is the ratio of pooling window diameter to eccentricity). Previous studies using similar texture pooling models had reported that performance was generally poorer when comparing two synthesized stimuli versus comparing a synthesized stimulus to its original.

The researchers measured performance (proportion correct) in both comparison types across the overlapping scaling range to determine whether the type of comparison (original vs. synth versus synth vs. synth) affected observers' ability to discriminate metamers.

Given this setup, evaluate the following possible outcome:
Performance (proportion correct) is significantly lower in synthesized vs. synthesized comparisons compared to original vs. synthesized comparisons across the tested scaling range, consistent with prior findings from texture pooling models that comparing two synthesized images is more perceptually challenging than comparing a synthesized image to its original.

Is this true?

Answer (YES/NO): YES